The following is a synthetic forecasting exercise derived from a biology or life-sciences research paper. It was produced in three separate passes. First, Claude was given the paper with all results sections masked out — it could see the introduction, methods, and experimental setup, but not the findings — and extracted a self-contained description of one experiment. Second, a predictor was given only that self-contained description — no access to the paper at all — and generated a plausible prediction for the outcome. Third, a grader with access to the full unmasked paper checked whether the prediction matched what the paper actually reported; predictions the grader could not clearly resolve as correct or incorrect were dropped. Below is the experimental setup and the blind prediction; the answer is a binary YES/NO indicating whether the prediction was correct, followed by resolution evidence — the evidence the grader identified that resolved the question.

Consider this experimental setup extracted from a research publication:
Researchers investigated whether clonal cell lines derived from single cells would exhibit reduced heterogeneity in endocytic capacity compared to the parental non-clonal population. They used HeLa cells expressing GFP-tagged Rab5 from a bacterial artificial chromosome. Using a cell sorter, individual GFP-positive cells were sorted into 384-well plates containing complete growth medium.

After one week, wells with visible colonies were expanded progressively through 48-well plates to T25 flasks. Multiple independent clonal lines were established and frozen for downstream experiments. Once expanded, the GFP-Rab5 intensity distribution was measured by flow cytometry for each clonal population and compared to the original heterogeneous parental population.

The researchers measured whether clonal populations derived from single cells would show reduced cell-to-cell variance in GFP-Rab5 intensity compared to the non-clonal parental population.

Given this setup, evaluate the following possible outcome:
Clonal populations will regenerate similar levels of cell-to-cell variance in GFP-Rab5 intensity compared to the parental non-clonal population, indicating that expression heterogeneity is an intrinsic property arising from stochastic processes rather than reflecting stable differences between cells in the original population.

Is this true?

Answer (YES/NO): YES